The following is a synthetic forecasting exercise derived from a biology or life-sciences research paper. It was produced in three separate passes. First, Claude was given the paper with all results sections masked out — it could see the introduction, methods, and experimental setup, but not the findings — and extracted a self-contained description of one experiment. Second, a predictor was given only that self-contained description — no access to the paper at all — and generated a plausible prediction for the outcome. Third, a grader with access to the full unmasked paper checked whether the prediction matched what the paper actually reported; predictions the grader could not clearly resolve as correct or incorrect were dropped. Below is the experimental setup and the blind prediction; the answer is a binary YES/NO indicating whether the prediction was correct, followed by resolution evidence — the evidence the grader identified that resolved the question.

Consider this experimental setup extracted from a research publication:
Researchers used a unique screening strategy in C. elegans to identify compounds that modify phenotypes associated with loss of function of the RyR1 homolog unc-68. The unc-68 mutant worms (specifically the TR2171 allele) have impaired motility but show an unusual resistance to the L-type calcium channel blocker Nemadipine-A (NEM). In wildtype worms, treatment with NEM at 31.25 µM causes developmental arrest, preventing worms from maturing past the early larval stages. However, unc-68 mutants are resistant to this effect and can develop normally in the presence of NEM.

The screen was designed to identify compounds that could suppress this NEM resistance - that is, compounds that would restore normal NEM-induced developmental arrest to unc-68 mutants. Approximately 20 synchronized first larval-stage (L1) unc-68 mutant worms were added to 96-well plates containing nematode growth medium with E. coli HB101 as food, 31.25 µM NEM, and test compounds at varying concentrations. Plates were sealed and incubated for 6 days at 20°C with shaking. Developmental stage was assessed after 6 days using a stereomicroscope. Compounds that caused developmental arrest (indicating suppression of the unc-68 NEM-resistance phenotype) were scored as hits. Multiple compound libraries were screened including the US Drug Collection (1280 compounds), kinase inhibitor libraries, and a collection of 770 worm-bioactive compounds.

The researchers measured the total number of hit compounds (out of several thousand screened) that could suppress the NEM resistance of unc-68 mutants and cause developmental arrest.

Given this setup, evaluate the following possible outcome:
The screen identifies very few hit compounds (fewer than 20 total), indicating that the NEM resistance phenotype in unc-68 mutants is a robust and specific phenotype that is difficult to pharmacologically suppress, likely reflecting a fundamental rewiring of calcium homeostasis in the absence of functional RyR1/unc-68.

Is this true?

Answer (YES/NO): NO